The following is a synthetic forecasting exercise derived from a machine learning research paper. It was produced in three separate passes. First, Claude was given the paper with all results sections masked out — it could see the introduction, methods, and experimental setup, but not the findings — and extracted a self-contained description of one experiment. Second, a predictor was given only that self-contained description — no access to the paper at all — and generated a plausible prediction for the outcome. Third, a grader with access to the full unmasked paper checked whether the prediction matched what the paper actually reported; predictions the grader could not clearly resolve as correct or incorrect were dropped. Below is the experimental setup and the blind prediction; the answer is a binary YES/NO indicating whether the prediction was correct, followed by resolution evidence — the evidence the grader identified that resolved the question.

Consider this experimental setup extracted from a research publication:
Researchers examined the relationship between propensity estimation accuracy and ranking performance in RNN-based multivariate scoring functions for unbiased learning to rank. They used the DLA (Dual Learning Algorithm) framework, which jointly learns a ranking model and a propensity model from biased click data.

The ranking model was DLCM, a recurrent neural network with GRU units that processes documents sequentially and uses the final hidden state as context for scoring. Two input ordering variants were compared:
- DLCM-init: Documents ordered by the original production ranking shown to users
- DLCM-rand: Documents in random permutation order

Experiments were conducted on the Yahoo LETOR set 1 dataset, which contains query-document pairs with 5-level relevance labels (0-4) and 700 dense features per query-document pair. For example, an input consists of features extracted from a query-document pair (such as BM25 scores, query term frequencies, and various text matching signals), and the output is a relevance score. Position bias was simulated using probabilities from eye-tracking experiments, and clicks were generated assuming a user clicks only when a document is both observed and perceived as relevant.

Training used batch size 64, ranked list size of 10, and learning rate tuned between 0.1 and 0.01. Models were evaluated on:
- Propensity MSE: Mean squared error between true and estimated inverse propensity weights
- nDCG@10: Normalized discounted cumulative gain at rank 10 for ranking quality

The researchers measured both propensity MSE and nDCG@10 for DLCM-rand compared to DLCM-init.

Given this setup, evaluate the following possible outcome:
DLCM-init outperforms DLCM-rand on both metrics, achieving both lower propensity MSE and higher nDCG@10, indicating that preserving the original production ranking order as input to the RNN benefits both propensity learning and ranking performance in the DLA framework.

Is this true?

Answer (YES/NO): NO